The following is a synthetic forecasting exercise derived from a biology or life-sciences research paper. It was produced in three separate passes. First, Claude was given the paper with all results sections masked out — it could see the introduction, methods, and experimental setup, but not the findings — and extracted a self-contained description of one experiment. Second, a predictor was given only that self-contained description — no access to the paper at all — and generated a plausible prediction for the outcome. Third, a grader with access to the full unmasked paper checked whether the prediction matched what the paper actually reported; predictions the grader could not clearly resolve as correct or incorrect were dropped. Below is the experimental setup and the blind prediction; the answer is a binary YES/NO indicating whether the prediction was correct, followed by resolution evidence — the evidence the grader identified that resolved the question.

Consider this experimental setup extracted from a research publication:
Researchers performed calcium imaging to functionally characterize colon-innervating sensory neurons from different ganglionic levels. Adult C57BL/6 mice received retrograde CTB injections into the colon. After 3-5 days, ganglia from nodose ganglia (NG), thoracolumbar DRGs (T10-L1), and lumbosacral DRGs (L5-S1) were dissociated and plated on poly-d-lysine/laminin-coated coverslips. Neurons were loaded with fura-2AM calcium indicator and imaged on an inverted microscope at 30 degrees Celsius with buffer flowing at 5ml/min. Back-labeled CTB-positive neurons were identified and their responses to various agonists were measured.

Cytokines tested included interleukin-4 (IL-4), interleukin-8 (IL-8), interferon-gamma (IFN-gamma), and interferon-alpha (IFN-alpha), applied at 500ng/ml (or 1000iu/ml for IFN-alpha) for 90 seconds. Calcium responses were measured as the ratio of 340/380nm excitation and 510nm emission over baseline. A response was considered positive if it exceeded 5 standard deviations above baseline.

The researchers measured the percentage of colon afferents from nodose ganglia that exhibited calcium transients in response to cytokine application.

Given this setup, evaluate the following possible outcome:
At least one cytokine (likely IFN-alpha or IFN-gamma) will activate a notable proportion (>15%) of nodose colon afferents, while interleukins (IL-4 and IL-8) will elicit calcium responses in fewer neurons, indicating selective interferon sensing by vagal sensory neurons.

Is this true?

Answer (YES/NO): NO